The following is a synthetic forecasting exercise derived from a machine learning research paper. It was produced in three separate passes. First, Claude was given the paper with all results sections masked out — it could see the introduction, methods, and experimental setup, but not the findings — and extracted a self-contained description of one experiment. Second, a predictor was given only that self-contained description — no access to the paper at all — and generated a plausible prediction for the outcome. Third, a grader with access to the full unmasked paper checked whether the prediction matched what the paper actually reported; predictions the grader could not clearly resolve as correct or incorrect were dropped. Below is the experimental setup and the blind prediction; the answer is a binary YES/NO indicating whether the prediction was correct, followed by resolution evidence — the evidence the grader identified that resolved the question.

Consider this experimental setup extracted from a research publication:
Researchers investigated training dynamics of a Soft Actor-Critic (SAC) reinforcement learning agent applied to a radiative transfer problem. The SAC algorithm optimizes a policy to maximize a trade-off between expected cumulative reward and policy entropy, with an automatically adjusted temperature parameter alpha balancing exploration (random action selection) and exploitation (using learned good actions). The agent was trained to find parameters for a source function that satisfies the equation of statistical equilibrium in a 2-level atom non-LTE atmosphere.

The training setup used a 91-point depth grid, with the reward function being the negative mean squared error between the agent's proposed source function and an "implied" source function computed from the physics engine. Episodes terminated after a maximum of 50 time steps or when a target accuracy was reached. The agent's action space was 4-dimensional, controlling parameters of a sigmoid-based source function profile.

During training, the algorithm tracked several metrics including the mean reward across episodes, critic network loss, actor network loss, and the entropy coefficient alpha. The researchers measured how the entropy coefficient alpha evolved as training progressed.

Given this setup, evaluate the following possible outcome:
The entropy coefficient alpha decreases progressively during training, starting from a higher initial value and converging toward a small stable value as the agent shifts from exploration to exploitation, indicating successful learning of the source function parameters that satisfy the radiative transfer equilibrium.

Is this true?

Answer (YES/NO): YES